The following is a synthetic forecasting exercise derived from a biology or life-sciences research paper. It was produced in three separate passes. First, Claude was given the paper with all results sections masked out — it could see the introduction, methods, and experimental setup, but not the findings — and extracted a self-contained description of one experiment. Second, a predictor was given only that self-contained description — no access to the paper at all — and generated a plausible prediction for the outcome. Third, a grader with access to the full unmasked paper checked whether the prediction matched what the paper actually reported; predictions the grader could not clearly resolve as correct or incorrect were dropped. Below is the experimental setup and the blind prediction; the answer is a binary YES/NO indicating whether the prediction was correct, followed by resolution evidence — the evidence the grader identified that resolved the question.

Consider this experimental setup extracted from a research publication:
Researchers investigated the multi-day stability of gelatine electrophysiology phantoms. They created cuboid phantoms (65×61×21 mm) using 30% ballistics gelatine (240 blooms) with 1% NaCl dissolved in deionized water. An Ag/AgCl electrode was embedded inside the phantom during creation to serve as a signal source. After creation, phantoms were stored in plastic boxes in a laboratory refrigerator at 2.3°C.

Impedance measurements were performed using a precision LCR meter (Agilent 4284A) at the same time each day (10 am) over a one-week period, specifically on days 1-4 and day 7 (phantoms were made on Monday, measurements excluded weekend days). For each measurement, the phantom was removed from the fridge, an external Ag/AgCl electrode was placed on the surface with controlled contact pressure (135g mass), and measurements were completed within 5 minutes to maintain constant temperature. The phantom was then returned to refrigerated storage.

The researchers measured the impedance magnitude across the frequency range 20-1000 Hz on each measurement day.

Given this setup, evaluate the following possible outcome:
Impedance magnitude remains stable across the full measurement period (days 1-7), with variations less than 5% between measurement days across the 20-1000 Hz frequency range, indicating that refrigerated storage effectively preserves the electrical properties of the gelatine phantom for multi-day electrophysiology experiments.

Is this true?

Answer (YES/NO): NO